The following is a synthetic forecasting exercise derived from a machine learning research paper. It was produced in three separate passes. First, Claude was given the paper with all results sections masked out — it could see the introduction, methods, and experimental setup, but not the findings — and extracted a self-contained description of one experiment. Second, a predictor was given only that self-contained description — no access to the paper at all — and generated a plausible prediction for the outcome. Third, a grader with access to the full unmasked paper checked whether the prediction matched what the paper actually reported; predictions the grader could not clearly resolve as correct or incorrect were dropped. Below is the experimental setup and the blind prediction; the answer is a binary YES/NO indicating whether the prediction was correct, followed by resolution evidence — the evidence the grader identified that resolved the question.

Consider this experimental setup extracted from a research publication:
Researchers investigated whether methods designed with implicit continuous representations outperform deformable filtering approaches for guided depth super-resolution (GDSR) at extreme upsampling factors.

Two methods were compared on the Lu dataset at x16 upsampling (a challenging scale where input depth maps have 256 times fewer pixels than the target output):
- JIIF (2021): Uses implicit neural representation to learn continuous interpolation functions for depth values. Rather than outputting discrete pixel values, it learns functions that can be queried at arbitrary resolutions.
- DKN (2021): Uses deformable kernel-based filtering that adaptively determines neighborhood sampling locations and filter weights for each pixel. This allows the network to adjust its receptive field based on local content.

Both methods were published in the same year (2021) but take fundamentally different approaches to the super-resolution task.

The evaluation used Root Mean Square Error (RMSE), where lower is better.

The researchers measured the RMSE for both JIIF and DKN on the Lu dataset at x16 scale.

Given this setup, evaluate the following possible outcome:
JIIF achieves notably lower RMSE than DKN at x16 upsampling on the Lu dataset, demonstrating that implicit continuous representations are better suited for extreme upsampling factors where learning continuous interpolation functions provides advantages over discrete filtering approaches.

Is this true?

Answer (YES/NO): YES